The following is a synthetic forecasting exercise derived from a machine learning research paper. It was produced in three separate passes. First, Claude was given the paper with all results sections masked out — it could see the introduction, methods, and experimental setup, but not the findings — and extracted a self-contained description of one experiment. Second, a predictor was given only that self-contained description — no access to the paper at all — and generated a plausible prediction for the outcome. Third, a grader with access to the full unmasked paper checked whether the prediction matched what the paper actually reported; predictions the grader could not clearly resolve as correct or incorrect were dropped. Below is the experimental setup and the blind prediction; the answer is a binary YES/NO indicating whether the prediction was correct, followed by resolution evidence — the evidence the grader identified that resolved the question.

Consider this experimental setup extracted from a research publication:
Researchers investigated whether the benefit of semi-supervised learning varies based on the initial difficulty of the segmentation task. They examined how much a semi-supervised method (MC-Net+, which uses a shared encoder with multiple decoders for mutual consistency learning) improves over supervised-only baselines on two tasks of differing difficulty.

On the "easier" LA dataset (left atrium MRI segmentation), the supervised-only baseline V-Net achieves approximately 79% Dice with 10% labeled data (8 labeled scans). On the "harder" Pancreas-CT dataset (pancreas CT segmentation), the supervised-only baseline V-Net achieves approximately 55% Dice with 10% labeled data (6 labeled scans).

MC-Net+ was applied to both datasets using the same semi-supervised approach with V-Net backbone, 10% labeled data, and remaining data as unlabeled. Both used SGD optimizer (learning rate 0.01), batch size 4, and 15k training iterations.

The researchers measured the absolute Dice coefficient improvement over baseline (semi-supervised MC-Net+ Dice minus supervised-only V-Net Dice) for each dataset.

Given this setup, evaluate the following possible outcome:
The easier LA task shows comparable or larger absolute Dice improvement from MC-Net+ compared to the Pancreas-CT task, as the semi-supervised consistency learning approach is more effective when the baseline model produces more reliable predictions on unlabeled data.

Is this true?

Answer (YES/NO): NO